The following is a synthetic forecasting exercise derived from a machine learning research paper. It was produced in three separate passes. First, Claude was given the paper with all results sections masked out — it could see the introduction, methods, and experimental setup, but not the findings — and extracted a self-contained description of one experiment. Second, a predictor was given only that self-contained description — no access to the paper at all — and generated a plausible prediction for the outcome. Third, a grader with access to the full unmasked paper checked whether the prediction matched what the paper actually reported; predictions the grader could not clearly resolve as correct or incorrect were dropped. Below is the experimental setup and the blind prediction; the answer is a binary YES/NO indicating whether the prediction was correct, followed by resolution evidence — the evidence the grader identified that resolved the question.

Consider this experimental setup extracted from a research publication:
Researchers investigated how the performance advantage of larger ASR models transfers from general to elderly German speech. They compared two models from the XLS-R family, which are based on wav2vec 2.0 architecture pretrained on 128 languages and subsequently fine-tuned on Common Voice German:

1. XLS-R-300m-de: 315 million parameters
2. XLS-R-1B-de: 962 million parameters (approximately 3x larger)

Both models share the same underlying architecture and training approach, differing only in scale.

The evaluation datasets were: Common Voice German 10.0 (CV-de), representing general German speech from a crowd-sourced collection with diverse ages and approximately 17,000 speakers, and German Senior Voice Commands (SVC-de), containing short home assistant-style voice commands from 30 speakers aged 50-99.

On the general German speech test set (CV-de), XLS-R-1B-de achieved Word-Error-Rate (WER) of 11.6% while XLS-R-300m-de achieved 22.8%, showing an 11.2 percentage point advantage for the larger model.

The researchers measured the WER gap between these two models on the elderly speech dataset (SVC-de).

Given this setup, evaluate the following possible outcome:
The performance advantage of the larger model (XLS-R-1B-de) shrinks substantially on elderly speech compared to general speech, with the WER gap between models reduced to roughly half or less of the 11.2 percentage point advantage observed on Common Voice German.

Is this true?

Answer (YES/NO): NO